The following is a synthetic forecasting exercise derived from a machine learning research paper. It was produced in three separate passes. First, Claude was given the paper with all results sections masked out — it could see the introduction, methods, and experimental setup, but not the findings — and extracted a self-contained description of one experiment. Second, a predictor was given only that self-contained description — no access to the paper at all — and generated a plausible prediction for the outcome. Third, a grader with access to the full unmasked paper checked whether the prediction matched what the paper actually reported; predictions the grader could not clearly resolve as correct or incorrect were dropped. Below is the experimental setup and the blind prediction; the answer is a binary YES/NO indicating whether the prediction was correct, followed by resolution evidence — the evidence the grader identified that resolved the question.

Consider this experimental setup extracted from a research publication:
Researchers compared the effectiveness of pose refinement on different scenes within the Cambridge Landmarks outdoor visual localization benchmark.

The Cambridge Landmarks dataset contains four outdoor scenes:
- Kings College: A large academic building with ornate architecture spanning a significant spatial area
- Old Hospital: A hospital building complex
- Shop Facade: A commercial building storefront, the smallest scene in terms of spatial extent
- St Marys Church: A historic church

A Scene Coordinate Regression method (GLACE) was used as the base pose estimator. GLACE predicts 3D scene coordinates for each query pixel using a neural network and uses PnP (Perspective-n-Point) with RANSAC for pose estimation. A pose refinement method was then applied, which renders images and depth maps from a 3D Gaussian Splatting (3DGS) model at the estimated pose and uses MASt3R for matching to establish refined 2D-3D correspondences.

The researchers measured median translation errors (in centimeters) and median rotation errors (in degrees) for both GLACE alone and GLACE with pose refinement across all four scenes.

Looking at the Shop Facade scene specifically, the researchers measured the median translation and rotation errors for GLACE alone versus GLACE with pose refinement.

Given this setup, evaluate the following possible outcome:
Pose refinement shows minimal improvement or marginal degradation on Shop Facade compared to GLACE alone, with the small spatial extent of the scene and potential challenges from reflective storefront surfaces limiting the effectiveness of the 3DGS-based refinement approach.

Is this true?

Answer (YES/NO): YES